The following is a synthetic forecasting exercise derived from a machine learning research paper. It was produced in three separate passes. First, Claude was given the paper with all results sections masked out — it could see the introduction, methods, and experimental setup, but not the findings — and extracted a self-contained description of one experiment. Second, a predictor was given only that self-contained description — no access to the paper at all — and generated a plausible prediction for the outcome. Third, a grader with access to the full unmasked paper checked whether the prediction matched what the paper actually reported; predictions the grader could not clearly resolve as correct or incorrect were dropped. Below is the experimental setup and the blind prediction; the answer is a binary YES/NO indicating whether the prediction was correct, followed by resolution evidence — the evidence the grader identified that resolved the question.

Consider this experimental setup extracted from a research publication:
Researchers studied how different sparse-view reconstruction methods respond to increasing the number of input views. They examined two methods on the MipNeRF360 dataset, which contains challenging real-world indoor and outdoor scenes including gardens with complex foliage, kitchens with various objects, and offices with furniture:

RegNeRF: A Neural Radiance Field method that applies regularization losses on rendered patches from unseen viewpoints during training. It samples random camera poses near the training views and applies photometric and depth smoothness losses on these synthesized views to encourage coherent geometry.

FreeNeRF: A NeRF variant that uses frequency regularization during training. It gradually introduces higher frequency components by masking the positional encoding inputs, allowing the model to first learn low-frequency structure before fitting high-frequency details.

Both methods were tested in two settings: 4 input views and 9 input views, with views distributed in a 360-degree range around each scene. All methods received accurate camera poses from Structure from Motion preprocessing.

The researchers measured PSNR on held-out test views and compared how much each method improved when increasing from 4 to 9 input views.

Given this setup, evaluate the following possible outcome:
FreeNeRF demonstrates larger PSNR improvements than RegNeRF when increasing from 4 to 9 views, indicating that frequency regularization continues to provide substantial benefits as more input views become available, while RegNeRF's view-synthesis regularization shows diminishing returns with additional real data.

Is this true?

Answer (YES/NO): YES